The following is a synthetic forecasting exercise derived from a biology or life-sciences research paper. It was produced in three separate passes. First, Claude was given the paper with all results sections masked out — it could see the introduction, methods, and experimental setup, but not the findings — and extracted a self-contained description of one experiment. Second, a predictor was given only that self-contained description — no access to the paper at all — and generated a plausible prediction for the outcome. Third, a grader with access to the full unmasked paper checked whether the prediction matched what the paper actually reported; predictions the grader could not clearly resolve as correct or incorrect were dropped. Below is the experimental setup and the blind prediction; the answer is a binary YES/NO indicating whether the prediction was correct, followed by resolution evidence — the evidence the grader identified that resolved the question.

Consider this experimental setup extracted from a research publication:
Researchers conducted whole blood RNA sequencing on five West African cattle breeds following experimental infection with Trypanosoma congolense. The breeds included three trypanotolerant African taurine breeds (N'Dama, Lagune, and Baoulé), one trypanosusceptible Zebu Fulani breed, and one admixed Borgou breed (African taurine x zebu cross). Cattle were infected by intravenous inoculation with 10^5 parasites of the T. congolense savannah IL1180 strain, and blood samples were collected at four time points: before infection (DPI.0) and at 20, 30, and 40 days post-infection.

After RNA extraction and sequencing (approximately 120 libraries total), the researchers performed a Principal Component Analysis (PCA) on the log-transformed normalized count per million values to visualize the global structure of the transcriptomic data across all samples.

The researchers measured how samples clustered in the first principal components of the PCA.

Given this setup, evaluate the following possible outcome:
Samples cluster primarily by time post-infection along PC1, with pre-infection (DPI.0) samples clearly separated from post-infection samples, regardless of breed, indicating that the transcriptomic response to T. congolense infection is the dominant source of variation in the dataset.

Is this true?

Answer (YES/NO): YES